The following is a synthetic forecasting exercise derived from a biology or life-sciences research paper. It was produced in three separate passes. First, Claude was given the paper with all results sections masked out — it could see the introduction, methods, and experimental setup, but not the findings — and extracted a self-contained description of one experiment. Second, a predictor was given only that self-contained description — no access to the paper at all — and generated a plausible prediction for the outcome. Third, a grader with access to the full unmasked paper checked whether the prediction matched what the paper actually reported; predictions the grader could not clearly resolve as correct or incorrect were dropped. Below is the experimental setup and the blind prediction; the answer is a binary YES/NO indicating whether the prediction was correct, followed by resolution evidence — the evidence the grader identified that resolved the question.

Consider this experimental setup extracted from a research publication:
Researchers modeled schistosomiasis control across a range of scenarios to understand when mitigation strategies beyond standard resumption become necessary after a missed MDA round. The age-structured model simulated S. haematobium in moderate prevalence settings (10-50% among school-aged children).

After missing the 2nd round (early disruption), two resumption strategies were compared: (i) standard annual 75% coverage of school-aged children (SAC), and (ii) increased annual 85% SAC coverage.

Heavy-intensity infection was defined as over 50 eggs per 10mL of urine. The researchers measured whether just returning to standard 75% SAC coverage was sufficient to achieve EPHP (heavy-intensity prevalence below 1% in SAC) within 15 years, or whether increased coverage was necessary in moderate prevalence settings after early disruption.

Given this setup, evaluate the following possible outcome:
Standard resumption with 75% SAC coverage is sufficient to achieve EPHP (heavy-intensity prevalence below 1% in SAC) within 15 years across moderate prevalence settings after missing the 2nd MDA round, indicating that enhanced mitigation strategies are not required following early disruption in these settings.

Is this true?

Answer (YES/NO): YES